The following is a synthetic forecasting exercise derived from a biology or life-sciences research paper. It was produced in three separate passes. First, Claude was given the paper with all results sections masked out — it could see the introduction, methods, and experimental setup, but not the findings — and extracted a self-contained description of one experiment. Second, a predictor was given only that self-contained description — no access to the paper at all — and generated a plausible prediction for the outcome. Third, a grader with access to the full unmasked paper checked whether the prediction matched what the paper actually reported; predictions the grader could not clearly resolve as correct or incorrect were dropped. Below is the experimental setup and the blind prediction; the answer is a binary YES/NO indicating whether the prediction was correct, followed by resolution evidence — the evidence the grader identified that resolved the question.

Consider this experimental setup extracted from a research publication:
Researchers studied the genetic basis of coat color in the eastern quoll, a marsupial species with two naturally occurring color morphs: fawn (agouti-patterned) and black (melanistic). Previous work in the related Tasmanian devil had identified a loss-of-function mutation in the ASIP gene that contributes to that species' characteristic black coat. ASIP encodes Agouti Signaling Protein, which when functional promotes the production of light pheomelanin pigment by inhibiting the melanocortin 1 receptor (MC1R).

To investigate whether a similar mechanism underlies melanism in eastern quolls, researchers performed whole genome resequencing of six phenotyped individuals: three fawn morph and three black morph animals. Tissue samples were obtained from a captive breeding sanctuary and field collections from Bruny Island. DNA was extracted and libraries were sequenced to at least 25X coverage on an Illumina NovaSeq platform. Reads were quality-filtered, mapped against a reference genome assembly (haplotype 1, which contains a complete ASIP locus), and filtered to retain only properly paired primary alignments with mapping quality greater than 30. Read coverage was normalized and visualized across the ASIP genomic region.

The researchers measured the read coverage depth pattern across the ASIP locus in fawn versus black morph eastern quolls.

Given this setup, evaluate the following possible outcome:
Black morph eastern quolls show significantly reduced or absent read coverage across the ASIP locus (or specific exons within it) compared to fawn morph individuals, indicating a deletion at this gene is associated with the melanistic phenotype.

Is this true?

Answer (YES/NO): YES